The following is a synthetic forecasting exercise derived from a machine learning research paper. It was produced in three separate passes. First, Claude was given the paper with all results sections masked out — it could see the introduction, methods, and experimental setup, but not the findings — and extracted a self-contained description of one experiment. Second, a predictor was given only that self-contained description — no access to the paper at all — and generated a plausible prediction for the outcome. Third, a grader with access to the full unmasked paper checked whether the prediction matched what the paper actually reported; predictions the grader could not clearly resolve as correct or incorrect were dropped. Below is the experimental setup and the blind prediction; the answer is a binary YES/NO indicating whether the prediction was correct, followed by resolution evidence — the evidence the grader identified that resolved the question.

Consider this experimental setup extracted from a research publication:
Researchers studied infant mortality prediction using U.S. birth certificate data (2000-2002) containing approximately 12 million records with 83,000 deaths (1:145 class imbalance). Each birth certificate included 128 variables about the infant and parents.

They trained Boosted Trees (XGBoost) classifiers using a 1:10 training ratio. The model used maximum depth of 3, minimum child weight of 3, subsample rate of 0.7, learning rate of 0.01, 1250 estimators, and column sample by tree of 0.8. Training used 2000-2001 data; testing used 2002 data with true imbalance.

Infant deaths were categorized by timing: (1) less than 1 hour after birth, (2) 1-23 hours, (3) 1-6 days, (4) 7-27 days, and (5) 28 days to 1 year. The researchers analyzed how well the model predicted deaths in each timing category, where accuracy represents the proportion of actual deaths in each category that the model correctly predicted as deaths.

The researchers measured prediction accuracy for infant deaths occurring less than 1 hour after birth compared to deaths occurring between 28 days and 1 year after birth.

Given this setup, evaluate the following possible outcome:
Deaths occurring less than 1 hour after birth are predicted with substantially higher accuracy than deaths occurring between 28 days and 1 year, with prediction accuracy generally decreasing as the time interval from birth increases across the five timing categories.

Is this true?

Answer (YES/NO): YES